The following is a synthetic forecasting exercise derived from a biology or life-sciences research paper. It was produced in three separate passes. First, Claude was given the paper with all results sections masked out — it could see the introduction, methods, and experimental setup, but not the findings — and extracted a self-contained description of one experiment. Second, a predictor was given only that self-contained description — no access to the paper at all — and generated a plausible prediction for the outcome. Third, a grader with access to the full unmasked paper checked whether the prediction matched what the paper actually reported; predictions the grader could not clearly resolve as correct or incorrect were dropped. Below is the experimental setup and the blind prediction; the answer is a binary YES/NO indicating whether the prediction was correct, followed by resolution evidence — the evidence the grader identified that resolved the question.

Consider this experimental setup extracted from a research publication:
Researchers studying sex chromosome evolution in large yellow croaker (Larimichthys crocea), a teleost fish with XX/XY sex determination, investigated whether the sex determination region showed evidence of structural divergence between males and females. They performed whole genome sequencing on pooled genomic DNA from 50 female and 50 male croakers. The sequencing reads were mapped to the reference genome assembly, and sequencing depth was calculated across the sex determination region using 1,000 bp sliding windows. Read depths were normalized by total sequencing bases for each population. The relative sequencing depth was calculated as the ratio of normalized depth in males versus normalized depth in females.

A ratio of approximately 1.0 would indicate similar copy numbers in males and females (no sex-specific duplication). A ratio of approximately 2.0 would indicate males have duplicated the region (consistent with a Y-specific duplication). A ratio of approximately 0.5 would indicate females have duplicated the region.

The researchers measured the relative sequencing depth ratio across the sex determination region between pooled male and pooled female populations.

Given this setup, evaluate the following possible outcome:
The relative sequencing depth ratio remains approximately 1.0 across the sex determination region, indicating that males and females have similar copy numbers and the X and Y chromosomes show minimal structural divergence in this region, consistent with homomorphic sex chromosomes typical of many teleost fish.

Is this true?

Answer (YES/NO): YES